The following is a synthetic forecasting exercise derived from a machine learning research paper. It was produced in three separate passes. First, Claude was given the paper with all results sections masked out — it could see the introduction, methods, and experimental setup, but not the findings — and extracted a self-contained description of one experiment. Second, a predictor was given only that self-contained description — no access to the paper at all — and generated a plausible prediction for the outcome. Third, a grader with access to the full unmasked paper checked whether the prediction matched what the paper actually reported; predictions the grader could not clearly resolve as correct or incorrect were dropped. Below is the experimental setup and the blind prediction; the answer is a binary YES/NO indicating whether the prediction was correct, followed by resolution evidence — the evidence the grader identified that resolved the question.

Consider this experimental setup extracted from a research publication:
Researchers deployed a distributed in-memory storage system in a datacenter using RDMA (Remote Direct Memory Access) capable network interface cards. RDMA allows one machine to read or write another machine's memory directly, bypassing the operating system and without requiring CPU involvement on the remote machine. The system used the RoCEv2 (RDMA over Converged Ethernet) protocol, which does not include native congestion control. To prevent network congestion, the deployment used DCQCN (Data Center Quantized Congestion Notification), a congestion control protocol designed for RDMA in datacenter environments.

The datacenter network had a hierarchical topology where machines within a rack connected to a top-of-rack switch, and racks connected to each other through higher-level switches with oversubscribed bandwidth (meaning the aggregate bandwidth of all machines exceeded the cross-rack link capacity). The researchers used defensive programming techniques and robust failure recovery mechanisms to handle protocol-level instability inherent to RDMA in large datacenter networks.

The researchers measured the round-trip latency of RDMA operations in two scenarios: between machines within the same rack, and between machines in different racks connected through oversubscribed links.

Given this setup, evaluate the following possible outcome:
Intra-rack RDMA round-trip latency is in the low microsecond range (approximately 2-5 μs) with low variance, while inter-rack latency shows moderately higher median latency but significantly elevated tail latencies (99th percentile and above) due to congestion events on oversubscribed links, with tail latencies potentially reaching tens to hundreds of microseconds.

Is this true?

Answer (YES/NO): NO